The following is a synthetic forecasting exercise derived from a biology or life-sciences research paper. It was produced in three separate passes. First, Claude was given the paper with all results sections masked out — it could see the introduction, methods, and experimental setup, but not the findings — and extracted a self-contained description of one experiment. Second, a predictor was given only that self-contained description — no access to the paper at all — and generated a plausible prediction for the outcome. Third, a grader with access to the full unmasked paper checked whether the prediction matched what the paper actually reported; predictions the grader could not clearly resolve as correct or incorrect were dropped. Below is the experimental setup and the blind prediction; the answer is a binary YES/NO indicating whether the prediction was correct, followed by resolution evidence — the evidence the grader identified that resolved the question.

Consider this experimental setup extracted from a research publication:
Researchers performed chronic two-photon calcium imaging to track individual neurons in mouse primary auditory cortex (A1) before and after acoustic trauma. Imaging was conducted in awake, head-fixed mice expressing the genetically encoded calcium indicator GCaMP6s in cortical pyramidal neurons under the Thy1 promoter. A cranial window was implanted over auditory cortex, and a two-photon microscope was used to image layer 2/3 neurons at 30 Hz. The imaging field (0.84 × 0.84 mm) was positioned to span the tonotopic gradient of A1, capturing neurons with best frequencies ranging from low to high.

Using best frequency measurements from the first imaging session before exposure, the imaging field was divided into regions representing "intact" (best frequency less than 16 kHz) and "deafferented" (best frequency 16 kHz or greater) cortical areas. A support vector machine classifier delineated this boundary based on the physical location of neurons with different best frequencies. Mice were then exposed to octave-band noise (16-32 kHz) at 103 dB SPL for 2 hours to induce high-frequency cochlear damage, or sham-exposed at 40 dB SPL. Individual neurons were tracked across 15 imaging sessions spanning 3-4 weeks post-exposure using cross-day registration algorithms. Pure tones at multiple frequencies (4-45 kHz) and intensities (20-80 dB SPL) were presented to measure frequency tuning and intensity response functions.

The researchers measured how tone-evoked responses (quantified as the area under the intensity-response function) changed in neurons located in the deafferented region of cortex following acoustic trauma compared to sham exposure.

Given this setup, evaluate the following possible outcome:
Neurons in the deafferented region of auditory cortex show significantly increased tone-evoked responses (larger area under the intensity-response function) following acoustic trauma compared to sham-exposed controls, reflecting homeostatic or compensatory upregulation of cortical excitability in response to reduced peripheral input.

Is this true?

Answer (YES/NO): NO